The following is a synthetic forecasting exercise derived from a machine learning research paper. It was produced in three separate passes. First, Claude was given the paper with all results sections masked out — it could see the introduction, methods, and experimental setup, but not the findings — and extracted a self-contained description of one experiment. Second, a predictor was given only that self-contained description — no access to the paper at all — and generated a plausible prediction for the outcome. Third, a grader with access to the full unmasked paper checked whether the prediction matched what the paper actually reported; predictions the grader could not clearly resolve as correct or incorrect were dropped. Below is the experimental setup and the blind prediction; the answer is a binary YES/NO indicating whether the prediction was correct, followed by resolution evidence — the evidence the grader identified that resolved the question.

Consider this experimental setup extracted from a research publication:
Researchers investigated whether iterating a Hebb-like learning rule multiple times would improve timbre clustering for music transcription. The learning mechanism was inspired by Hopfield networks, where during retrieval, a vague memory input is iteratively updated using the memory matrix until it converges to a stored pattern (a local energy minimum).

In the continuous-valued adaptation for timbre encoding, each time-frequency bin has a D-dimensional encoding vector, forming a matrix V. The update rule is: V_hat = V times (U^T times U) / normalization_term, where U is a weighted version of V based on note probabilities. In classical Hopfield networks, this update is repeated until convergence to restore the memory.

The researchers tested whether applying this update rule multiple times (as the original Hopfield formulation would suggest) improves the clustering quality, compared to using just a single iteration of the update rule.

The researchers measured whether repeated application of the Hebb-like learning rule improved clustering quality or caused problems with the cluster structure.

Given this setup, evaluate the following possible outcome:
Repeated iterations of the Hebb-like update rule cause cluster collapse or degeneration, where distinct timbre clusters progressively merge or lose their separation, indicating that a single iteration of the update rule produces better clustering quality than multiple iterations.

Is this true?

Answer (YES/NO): YES